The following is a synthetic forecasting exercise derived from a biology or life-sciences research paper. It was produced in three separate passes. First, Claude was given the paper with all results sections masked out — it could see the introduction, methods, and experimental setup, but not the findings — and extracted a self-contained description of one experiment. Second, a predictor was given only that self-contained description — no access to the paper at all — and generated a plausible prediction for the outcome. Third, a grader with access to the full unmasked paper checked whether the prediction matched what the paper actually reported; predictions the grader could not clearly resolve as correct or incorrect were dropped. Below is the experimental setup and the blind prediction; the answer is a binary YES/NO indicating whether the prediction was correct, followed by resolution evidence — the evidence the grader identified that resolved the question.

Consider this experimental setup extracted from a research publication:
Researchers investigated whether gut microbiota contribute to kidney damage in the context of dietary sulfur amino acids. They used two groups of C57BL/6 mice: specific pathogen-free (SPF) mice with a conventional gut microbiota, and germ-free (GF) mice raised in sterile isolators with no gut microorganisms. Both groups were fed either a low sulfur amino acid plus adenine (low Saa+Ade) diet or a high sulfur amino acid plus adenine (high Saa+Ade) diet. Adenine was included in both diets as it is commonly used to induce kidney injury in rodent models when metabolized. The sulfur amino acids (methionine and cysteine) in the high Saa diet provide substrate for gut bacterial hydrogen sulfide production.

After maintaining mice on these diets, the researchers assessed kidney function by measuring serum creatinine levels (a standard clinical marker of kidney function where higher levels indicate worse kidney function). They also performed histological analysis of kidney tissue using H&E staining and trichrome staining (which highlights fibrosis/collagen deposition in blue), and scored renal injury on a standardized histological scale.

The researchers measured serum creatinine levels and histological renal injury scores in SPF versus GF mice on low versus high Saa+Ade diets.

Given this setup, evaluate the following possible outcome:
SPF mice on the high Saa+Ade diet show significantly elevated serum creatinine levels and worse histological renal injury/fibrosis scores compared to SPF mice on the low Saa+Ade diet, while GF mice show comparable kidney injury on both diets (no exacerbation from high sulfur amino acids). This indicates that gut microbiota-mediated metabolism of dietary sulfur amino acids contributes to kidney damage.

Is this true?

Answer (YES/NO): NO